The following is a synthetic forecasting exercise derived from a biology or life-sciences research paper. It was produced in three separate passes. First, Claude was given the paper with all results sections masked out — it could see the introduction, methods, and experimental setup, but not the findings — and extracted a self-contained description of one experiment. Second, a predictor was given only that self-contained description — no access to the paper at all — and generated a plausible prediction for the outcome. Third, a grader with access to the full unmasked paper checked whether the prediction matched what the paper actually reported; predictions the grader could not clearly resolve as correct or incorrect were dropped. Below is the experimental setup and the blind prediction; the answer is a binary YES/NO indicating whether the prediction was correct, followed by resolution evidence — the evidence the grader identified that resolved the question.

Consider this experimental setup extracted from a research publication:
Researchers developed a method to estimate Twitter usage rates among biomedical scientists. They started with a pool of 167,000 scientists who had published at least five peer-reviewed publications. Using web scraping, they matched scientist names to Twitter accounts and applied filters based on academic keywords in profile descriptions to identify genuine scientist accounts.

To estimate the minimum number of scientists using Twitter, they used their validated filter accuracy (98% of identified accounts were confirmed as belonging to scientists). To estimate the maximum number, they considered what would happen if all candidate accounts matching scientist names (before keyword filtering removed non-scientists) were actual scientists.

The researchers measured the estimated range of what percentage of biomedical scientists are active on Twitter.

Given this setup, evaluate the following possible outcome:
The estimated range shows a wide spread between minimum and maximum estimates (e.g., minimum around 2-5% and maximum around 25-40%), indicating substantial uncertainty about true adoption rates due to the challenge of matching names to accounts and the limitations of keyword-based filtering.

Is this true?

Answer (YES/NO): NO